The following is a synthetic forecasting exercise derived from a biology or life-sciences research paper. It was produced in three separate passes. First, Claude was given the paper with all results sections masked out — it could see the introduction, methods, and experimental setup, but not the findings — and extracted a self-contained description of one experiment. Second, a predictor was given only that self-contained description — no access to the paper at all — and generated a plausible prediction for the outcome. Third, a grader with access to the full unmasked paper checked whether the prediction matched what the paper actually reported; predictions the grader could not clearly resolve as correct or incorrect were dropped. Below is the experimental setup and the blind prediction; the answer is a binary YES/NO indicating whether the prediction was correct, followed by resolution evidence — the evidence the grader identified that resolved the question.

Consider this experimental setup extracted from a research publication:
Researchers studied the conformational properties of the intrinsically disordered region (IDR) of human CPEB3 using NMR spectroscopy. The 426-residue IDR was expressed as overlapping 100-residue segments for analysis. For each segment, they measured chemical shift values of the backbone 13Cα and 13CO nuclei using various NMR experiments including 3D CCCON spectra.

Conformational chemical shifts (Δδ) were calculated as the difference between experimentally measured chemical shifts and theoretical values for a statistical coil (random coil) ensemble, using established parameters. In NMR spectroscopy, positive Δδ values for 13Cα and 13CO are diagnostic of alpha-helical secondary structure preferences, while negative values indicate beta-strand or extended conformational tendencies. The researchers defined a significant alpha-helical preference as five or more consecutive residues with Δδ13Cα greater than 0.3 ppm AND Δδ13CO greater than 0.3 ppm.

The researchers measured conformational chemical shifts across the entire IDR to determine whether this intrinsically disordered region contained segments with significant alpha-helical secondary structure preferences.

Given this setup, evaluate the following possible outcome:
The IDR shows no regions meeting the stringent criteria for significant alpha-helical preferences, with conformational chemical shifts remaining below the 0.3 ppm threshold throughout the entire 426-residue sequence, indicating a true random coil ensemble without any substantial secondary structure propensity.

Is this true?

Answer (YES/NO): NO